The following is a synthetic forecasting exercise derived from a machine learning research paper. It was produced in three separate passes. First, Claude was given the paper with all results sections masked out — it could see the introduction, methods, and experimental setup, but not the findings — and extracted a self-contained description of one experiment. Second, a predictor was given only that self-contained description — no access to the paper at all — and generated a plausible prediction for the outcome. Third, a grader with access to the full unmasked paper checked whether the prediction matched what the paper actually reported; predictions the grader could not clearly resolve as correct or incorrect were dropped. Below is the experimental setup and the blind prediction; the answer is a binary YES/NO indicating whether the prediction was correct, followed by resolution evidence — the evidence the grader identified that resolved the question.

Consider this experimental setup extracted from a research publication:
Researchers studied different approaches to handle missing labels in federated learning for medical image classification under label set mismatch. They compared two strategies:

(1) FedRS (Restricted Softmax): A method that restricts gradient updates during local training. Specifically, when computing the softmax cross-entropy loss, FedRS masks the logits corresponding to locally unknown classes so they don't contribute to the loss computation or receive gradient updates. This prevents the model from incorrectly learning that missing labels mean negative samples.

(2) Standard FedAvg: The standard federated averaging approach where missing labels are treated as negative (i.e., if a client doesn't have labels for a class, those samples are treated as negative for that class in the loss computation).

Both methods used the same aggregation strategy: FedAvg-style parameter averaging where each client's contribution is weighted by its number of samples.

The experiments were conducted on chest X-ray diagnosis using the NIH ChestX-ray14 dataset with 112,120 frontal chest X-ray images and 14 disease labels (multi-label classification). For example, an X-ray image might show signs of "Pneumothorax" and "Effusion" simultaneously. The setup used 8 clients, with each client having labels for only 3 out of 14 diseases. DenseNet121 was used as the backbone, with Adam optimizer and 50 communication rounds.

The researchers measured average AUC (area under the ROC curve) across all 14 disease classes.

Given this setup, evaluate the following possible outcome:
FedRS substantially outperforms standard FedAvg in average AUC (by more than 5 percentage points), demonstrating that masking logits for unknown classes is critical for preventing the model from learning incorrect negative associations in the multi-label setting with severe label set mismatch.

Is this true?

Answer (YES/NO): NO